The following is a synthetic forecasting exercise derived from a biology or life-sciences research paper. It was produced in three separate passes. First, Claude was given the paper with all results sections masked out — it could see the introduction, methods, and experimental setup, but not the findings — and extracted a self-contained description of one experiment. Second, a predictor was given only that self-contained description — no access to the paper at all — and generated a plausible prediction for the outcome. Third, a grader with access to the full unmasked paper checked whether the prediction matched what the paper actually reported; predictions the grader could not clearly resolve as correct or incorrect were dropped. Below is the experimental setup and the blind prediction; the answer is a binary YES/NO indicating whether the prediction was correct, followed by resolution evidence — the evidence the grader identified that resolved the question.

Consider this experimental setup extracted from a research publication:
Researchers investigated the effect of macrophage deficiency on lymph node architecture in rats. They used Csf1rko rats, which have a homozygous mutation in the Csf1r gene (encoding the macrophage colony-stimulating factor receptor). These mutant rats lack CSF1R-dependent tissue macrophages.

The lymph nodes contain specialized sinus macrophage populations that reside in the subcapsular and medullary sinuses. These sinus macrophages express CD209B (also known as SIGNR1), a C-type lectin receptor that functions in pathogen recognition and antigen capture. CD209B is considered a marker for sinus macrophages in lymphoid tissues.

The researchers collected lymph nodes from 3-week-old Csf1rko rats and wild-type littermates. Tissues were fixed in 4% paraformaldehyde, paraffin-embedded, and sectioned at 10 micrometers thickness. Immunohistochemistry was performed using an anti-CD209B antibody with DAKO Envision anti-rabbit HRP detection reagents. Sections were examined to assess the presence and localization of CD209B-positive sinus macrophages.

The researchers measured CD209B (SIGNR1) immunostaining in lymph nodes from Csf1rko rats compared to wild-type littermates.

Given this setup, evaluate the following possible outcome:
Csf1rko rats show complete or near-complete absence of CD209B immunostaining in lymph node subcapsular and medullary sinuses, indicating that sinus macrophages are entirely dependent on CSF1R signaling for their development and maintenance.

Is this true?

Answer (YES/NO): YES